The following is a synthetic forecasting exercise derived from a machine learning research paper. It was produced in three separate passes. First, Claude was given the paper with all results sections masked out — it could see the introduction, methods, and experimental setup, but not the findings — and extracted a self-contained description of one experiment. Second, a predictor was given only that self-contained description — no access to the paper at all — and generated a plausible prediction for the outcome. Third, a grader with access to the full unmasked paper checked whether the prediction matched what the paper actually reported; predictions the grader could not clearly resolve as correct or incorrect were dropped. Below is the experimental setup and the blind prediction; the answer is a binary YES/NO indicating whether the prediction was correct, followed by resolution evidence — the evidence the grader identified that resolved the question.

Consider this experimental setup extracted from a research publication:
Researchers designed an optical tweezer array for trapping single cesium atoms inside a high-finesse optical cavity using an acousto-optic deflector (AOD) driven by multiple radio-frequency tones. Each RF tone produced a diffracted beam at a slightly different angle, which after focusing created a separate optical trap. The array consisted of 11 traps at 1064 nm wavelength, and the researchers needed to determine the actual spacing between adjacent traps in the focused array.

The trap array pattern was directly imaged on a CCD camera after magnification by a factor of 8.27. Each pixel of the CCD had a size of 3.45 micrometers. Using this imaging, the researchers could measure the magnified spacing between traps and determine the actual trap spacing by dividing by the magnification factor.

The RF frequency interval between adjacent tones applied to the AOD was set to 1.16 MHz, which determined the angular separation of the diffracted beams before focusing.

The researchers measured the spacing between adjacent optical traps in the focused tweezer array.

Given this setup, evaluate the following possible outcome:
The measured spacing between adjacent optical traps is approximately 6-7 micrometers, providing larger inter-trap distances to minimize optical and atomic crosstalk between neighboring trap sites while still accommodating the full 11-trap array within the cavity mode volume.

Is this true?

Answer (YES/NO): NO